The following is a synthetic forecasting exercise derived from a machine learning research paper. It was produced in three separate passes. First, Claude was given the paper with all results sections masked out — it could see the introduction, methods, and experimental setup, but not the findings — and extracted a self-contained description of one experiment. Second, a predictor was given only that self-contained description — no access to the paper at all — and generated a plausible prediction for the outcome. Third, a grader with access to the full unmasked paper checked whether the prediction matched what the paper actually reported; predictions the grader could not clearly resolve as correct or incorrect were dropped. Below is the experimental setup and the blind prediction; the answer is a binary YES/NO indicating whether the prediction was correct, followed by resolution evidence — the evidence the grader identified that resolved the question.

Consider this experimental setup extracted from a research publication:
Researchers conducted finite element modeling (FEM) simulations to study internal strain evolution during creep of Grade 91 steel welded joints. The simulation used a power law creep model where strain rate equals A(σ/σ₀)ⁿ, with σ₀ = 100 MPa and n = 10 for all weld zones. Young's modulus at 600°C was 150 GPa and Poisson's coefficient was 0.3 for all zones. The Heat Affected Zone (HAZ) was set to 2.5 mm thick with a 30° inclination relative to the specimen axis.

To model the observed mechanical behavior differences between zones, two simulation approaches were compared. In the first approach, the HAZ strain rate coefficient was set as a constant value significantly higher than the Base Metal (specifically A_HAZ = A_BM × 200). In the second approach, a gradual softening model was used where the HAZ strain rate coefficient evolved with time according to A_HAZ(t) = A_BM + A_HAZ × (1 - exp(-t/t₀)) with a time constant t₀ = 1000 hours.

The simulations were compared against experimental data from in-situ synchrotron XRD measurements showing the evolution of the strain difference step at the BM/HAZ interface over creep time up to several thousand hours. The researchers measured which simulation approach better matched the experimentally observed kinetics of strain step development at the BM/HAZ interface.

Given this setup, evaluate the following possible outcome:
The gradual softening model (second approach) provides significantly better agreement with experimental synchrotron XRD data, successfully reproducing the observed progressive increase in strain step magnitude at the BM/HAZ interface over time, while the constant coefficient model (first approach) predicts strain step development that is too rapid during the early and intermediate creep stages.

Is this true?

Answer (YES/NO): YES